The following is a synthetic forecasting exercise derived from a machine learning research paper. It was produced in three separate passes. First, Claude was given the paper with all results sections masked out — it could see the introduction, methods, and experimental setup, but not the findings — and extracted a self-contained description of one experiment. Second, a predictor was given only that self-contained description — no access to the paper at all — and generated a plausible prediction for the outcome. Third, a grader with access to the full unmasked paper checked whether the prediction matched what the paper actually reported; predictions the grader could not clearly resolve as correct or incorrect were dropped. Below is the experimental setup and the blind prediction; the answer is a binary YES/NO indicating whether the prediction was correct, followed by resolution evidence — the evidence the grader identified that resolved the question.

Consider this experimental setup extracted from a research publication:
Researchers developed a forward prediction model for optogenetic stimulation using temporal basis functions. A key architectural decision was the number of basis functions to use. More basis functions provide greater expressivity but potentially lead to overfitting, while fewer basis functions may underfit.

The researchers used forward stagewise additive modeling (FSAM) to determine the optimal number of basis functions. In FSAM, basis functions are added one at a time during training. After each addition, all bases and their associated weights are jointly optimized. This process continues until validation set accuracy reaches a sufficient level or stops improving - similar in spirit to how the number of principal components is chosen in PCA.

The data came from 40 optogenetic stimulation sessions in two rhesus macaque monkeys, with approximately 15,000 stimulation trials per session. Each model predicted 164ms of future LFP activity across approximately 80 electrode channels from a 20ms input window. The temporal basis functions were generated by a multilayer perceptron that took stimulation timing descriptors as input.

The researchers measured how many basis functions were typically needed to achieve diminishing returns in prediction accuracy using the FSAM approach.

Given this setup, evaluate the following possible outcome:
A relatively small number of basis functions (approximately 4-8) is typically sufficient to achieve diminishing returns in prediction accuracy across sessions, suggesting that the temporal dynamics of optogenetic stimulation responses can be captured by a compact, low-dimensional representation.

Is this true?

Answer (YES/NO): NO